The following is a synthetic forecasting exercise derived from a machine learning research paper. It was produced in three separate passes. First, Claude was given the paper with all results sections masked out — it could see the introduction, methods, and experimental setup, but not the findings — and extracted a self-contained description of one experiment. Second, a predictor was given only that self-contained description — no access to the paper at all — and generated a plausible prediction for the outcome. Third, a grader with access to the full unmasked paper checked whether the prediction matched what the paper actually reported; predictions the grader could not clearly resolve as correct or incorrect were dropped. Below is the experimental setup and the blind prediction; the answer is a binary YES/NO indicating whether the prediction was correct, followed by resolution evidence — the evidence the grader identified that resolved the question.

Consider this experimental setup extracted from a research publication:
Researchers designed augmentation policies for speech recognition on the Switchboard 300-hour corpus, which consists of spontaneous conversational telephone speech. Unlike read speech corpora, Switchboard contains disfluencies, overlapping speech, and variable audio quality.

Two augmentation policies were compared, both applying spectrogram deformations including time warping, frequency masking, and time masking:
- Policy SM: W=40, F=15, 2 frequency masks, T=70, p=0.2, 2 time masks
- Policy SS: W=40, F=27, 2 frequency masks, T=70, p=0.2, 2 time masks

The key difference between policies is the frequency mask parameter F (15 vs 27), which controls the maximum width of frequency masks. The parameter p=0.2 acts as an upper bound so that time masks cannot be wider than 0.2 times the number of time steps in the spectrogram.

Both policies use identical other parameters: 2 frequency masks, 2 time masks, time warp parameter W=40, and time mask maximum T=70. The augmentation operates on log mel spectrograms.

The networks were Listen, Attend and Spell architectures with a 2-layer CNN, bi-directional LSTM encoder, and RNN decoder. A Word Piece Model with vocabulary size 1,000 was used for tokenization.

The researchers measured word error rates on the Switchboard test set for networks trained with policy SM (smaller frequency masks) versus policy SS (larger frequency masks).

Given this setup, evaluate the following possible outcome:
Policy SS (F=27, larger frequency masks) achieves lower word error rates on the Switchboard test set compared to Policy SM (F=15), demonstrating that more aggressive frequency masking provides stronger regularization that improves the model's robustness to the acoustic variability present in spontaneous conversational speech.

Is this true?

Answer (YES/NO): NO